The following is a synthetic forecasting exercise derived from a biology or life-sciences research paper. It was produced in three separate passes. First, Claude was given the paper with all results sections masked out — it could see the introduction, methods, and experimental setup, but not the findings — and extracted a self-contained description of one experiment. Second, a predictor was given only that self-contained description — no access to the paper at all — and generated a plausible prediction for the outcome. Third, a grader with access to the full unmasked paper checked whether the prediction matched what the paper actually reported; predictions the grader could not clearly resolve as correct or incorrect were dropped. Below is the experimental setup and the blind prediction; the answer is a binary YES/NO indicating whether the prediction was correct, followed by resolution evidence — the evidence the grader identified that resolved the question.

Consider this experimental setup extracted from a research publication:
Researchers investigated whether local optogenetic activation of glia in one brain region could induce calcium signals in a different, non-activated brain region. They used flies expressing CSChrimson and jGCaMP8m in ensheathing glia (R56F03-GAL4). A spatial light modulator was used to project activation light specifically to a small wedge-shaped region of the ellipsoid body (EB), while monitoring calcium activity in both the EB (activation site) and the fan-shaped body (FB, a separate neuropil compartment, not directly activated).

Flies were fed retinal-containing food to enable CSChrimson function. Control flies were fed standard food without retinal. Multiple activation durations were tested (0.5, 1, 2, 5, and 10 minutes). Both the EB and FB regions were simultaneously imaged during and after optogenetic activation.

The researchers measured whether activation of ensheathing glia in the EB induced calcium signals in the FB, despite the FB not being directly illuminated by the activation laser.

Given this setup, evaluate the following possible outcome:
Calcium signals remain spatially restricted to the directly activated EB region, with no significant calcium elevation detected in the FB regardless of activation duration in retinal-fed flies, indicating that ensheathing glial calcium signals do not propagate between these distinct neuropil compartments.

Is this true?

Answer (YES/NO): NO